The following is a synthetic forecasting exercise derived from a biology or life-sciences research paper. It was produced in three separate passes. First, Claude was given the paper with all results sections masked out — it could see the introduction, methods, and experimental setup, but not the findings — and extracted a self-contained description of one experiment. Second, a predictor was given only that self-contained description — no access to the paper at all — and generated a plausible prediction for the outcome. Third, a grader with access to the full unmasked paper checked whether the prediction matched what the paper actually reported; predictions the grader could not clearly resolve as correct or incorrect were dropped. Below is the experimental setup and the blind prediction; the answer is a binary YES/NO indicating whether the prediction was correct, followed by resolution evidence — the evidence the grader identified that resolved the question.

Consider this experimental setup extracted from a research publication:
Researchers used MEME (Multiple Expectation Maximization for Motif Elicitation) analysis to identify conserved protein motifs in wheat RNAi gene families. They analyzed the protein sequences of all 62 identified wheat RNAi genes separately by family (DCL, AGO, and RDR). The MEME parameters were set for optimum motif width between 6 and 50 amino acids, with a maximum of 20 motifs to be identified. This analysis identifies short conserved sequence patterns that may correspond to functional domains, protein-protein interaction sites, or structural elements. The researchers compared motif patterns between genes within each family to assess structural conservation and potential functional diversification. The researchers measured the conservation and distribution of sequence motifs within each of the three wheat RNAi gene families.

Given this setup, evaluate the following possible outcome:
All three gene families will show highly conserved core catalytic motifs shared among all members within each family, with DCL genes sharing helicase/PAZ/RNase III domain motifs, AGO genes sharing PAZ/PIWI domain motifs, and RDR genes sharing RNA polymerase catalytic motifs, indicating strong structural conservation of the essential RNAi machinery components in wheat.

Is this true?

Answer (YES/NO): NO